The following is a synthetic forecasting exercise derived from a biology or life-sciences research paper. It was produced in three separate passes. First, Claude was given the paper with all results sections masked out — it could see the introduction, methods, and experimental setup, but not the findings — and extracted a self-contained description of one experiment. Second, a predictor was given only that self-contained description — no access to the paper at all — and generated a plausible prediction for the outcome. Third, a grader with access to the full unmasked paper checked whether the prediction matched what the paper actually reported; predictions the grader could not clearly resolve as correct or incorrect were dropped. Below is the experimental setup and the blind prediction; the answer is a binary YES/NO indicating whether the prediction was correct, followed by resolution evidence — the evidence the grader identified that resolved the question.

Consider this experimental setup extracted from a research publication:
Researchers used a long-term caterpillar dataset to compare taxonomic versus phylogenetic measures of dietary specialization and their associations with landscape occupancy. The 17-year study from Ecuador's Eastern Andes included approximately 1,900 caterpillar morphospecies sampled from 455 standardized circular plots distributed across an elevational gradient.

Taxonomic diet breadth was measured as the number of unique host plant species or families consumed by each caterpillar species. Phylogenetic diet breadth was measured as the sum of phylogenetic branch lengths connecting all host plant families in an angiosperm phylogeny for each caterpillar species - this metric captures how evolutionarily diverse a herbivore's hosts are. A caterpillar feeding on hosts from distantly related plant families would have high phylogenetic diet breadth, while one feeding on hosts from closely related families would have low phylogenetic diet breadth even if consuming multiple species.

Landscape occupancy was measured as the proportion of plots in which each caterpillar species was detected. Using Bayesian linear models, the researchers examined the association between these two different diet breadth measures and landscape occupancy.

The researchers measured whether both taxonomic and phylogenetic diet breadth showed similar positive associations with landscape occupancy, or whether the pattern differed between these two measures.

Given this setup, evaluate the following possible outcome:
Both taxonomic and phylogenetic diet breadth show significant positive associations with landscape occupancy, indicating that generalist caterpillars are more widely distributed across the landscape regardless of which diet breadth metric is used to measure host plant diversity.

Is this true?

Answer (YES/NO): YES